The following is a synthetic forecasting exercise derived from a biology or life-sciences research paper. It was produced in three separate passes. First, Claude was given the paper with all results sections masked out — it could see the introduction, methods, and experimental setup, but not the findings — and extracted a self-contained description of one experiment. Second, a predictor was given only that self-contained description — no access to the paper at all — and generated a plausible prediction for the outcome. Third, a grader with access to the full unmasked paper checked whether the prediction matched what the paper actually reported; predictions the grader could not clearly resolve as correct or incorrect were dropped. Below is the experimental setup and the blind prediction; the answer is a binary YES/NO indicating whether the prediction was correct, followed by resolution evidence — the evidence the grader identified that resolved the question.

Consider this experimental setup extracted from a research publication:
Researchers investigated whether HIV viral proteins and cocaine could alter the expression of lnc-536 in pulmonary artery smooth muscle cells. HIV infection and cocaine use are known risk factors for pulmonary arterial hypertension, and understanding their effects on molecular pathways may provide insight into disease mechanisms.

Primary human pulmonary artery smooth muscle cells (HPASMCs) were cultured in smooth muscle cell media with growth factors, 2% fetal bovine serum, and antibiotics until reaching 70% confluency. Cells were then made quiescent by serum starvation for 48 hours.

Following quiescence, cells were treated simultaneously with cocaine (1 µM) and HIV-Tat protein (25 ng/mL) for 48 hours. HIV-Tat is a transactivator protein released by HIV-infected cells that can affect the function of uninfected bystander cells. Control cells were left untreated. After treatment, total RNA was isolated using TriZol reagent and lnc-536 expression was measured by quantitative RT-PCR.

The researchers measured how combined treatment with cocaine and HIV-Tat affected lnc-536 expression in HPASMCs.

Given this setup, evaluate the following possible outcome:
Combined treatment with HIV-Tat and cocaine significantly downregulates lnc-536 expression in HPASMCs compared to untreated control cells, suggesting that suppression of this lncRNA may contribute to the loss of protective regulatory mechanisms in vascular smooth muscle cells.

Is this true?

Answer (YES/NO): NO